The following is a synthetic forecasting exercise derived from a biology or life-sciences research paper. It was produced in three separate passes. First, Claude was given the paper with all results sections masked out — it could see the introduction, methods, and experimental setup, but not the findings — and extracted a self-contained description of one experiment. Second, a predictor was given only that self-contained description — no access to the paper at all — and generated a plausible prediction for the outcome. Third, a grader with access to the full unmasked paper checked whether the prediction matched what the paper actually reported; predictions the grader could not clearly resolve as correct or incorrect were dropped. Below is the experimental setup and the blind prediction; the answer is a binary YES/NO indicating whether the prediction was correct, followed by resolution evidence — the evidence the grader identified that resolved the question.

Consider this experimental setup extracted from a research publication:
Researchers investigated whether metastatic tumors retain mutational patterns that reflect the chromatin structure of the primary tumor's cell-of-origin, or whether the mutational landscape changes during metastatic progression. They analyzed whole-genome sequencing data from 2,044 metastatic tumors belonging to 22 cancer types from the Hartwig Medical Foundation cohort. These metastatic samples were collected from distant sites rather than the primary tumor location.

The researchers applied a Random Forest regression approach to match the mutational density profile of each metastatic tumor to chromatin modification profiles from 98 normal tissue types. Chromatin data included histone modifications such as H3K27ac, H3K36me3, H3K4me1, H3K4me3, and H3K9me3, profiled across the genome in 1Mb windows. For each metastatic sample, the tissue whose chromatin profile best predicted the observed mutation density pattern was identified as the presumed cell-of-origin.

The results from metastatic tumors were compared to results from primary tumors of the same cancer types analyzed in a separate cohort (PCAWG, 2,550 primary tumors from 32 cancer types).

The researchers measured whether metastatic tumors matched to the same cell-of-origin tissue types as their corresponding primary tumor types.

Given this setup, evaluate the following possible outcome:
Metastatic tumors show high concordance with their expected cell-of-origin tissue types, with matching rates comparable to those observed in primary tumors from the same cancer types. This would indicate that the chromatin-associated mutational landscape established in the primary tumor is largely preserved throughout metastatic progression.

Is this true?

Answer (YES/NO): YES